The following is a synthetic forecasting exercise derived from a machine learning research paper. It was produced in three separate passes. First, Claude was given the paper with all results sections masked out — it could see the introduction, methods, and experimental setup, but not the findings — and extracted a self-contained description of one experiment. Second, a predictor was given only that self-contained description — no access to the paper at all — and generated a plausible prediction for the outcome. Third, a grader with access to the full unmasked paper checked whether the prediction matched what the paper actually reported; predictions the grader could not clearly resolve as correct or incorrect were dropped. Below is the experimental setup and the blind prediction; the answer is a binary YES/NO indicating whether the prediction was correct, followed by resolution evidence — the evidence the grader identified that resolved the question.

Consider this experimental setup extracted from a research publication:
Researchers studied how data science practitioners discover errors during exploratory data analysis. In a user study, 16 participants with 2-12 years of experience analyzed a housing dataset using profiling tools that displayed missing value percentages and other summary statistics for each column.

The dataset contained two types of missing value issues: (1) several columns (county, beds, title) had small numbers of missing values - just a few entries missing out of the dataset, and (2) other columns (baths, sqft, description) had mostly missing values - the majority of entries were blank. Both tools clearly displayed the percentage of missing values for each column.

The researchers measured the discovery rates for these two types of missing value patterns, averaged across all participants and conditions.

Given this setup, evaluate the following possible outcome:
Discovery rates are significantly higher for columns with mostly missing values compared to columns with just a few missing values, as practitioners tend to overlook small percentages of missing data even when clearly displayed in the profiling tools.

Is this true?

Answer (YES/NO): NO